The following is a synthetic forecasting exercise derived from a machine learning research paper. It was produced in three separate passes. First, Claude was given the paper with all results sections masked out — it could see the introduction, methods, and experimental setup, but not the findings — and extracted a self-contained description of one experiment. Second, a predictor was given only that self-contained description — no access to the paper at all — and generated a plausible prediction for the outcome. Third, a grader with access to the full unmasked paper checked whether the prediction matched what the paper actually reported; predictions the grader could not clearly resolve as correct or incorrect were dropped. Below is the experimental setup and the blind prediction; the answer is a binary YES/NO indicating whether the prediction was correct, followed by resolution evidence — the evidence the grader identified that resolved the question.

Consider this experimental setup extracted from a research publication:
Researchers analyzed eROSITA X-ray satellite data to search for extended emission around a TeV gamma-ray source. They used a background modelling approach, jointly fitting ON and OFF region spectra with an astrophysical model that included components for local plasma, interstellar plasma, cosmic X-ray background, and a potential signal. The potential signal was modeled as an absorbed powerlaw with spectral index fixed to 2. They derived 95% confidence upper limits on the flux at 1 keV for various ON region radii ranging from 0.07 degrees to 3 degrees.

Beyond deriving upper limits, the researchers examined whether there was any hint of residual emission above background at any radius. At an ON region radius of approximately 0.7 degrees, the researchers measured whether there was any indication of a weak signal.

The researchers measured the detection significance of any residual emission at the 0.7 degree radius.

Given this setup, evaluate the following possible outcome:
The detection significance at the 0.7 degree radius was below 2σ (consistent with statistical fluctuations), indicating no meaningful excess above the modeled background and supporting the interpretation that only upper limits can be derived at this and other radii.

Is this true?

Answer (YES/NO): YES